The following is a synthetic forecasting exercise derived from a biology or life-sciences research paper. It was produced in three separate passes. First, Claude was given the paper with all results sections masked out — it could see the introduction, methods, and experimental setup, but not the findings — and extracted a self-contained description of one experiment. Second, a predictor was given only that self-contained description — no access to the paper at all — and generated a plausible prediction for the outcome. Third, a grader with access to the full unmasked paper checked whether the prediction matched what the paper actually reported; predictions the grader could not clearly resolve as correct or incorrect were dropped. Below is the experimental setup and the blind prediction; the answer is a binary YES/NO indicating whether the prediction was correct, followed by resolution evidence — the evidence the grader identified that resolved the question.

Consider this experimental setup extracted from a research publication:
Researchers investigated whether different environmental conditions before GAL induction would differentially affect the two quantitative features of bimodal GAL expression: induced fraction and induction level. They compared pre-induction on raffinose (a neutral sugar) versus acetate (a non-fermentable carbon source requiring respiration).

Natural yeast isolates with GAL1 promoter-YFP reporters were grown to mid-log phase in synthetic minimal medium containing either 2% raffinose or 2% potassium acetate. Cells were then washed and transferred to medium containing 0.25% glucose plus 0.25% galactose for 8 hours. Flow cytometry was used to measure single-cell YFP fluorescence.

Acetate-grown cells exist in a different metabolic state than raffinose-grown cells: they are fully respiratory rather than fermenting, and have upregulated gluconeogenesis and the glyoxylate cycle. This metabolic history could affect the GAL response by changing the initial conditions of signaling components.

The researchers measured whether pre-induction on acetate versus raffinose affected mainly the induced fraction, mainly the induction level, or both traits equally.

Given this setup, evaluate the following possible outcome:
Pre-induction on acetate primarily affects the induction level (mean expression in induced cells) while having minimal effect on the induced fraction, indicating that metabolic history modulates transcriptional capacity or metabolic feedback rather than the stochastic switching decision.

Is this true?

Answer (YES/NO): NO